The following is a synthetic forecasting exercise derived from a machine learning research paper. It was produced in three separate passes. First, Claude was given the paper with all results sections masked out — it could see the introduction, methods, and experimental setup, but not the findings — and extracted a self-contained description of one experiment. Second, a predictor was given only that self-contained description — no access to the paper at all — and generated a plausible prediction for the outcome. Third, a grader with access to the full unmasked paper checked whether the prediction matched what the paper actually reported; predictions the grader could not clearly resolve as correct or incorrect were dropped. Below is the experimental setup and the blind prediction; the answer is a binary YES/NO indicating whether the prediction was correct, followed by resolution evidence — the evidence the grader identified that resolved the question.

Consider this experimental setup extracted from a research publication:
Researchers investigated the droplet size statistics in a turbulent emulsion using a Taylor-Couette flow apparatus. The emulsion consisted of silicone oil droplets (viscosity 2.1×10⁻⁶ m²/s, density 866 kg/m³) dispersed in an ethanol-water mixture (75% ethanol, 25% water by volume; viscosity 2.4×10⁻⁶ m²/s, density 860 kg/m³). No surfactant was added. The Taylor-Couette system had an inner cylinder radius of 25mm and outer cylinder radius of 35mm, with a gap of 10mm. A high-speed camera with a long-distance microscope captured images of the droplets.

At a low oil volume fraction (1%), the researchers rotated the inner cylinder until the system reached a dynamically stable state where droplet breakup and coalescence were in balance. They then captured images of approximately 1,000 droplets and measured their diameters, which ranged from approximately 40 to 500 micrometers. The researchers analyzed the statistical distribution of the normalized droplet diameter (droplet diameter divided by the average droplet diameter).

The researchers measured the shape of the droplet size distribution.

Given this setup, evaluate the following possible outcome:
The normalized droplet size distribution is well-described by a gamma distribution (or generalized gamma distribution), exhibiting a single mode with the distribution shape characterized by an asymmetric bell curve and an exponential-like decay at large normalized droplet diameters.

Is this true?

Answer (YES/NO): NO